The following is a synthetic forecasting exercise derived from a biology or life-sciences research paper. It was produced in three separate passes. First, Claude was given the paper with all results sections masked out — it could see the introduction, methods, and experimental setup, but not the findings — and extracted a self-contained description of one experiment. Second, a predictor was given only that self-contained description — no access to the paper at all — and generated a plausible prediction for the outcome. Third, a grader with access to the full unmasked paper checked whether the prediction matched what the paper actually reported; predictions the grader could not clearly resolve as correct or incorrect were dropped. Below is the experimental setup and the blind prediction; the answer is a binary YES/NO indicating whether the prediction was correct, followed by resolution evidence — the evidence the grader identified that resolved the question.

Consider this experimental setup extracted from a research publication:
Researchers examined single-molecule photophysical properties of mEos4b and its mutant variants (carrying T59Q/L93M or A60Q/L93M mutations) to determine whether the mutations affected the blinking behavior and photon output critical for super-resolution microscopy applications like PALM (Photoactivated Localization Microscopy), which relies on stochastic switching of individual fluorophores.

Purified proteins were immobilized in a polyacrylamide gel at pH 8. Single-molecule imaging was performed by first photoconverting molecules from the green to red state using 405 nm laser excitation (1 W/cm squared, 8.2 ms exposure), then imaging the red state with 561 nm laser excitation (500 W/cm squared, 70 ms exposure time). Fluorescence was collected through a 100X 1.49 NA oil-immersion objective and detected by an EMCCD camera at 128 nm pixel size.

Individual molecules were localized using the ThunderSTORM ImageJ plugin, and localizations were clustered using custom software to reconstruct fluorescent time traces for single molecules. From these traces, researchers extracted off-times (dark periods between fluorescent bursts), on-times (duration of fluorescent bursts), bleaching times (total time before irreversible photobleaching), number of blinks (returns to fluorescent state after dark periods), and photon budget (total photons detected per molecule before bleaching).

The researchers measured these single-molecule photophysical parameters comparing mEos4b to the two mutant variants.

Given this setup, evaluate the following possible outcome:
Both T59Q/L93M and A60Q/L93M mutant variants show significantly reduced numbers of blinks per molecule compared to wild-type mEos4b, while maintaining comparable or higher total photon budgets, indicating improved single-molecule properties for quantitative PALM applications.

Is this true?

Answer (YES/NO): NO